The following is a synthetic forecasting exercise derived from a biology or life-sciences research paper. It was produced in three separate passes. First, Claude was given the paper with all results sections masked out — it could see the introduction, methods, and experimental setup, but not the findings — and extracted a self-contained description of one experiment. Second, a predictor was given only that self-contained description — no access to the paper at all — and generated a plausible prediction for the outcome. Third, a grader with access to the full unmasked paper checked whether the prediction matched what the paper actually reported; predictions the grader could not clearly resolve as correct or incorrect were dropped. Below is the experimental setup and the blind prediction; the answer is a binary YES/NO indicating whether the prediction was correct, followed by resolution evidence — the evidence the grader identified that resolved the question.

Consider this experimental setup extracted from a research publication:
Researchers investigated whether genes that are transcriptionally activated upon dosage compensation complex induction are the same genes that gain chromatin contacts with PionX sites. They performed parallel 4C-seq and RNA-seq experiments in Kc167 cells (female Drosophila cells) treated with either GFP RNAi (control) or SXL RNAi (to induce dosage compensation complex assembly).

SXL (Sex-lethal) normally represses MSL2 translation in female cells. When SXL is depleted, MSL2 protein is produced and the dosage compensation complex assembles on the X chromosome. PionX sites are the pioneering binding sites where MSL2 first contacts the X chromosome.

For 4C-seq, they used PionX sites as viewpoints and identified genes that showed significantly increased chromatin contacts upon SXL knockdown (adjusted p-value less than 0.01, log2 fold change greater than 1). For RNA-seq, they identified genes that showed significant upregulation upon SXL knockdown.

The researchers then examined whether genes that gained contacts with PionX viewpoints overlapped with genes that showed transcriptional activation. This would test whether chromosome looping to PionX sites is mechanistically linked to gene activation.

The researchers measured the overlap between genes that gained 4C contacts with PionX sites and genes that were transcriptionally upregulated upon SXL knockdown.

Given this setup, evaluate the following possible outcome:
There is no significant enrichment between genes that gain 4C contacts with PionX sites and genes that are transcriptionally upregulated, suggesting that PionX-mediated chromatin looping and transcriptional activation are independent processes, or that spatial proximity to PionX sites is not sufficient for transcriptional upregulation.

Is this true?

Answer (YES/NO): NO